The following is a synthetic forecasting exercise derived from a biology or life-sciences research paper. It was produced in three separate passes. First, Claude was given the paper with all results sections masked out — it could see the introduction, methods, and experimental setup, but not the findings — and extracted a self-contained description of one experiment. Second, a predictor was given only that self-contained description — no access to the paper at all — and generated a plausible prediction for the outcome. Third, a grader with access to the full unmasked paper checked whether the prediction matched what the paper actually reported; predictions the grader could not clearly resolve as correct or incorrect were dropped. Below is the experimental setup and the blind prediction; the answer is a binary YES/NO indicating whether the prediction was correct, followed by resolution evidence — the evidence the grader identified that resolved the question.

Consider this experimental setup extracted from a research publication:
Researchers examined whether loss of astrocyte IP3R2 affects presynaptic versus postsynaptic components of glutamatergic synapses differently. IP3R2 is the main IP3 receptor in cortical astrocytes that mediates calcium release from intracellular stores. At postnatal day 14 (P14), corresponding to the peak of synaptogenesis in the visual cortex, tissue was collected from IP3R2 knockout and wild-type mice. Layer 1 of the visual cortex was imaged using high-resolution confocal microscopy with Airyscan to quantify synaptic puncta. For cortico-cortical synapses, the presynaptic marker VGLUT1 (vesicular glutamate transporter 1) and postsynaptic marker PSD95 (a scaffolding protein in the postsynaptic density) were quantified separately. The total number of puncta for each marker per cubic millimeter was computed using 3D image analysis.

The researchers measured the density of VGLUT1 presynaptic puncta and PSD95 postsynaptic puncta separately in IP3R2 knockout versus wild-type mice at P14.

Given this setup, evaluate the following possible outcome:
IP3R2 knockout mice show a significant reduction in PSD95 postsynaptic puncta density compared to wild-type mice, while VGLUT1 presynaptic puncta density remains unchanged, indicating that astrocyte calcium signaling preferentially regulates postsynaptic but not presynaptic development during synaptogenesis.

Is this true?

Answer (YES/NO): NO